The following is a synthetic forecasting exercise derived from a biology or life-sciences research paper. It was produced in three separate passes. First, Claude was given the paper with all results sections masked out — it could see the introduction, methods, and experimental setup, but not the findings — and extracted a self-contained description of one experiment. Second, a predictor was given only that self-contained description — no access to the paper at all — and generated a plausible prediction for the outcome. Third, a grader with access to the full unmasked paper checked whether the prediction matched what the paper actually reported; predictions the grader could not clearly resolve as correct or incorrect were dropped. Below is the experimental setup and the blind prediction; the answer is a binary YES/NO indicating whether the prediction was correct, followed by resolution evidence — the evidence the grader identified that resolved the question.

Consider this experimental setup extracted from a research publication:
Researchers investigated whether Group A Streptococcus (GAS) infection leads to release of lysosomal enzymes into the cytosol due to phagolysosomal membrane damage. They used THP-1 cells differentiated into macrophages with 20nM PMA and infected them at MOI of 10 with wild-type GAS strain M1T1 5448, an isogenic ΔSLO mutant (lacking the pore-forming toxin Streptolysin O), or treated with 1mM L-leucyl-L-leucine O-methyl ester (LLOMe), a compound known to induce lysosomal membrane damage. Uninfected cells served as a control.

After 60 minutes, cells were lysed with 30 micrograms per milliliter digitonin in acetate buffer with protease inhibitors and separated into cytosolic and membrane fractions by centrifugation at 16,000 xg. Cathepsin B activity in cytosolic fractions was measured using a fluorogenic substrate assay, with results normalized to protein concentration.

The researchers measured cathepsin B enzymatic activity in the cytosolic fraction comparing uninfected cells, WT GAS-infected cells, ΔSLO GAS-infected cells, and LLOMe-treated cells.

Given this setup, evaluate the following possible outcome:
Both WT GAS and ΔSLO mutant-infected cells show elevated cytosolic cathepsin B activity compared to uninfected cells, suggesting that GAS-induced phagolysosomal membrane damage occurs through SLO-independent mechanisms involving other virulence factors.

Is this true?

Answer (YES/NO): NO